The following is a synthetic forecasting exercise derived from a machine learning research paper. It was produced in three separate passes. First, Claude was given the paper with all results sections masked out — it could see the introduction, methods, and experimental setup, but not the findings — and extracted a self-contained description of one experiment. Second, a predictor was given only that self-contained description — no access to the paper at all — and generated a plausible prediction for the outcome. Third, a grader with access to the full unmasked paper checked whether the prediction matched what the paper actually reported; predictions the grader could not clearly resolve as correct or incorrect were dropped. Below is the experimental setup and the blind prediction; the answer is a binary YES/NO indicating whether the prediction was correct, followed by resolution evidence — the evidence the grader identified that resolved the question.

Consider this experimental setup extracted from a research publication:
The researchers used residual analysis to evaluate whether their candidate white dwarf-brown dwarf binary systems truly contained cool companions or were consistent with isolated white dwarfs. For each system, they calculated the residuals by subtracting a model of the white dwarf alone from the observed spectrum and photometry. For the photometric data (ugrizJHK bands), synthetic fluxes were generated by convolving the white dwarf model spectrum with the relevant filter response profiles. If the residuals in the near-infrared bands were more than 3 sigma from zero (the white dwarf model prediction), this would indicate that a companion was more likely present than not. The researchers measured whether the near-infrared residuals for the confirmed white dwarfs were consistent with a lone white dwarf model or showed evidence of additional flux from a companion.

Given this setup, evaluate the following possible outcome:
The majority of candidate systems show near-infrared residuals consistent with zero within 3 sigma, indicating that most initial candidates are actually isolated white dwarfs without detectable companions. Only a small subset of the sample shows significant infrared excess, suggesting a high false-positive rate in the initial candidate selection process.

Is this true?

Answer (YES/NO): NO